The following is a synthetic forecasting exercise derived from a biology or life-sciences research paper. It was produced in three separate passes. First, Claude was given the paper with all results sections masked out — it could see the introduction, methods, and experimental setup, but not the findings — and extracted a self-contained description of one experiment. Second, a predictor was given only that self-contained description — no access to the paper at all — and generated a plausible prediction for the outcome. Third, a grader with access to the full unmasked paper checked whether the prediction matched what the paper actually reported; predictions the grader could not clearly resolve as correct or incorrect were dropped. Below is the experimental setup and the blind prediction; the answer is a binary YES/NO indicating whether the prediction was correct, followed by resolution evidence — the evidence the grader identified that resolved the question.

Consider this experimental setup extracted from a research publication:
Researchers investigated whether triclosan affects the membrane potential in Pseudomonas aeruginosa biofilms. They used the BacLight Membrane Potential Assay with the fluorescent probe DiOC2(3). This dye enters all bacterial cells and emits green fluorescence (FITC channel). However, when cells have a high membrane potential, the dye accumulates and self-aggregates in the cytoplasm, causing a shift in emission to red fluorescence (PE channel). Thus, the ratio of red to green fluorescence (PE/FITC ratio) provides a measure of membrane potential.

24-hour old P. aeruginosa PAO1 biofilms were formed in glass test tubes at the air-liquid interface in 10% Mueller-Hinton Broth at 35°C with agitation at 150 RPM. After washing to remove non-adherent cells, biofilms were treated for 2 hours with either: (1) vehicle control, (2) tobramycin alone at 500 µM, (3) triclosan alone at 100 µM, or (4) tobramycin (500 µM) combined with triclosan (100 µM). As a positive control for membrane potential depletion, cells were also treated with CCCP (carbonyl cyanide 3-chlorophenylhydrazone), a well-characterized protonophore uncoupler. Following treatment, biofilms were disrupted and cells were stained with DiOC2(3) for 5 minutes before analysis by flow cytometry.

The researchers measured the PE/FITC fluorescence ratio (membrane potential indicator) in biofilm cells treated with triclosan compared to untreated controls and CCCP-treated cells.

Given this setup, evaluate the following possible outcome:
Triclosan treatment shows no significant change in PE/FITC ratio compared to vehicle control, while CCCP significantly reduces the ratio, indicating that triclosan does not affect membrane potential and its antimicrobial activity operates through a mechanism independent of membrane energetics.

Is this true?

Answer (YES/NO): NO